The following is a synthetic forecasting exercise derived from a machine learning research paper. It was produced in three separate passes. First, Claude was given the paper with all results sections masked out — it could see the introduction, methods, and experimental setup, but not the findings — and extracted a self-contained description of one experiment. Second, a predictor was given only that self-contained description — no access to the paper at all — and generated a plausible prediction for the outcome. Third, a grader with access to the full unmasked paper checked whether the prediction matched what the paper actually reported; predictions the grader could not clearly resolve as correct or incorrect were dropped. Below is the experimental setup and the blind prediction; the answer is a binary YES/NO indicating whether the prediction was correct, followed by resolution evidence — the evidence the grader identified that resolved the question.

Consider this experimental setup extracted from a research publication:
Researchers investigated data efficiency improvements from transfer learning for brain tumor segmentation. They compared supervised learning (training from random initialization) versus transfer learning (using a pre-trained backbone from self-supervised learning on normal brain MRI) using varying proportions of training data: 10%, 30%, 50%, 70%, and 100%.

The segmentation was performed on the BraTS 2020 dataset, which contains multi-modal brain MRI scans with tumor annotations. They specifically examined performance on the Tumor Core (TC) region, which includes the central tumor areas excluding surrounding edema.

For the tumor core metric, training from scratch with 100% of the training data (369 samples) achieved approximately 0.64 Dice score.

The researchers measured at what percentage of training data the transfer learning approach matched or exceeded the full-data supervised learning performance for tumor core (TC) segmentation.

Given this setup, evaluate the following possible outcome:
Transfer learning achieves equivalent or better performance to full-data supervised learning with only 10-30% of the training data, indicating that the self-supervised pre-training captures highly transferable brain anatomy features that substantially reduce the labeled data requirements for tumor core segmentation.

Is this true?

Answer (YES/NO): NO